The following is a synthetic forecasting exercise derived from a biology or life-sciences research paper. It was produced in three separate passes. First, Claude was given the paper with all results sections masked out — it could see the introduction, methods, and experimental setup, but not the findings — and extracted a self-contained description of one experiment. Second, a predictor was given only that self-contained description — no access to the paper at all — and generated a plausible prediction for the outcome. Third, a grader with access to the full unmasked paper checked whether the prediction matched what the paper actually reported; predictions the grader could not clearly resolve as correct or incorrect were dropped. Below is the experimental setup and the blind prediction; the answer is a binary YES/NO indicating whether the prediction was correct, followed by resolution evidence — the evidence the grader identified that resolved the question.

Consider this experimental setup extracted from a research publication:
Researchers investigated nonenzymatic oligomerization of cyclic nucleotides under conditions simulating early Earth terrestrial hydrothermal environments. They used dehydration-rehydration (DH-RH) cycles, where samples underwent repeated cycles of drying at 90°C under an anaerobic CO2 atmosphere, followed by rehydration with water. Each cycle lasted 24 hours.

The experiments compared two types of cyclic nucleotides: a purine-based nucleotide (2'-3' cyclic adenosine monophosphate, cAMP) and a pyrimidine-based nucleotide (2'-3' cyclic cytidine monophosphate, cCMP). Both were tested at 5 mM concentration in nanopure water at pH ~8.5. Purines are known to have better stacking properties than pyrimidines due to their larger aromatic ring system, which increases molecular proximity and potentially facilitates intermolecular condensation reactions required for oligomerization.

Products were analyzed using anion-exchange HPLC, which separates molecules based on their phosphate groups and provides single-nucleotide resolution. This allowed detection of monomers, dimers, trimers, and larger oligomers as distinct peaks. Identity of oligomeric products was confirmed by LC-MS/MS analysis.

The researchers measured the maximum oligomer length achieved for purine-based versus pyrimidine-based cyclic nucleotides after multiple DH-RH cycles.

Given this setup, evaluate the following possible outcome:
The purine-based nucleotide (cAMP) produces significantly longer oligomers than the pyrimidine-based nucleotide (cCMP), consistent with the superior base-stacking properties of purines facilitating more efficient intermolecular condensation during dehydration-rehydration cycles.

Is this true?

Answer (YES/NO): YES